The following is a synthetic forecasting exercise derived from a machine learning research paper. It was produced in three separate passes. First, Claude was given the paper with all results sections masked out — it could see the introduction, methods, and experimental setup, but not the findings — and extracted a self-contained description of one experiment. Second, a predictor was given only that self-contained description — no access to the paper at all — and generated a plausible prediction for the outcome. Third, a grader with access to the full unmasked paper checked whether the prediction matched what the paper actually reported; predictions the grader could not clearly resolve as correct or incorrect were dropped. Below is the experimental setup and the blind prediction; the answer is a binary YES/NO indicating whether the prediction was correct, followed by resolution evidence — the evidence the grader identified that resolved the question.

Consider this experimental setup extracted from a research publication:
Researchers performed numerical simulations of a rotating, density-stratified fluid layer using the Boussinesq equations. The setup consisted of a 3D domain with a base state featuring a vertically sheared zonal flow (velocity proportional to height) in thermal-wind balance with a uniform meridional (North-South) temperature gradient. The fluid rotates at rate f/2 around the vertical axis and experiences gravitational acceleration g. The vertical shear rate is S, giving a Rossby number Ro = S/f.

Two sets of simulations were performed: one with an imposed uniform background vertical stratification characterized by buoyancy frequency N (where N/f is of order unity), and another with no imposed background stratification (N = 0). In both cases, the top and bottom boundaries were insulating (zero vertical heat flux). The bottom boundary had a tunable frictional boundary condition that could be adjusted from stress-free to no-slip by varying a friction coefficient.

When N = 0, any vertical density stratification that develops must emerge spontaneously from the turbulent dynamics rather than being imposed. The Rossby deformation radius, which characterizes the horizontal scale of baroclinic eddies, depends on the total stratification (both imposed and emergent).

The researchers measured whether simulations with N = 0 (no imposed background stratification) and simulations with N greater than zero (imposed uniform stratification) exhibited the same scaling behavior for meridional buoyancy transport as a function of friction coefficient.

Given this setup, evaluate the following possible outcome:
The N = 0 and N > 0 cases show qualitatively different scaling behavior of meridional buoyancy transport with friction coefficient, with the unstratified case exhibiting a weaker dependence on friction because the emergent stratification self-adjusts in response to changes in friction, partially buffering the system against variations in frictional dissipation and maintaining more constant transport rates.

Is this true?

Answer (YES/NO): NO